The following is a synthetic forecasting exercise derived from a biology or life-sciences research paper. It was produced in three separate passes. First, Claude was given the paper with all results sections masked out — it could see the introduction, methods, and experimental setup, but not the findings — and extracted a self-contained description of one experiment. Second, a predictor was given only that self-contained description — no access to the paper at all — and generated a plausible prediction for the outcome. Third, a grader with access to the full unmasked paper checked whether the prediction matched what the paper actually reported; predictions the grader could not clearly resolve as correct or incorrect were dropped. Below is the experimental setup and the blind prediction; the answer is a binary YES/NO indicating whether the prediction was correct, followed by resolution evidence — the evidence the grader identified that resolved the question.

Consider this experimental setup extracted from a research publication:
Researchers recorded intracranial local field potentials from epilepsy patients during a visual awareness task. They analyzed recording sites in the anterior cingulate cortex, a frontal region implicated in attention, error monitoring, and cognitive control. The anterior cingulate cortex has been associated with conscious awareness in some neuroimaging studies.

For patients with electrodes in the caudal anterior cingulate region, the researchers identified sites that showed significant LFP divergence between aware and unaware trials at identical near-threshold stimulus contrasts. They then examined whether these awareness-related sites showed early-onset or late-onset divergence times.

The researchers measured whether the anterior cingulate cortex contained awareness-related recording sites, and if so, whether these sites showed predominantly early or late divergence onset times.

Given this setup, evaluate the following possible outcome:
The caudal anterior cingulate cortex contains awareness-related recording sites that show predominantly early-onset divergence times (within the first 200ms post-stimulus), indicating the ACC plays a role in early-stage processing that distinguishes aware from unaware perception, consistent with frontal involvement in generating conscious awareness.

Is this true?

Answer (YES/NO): NO